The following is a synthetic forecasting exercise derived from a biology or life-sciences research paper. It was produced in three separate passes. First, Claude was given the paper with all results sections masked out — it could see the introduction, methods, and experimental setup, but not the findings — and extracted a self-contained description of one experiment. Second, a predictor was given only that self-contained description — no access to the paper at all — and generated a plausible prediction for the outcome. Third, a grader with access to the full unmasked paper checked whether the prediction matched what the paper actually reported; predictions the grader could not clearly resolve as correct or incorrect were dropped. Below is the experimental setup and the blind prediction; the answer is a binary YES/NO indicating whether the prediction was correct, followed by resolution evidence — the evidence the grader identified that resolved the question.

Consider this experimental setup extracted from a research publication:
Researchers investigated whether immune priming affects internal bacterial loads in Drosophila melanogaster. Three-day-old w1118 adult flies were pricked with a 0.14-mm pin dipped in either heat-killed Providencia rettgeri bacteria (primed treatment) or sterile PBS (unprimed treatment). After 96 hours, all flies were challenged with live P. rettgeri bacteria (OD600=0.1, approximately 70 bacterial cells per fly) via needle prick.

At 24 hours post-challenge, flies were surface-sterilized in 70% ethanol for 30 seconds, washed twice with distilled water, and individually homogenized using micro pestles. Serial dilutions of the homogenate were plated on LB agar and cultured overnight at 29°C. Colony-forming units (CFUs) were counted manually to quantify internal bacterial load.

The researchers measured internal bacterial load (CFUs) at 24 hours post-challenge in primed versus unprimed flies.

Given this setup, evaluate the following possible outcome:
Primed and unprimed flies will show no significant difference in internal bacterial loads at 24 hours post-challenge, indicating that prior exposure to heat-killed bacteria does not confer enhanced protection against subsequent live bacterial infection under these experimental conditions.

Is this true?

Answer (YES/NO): NO